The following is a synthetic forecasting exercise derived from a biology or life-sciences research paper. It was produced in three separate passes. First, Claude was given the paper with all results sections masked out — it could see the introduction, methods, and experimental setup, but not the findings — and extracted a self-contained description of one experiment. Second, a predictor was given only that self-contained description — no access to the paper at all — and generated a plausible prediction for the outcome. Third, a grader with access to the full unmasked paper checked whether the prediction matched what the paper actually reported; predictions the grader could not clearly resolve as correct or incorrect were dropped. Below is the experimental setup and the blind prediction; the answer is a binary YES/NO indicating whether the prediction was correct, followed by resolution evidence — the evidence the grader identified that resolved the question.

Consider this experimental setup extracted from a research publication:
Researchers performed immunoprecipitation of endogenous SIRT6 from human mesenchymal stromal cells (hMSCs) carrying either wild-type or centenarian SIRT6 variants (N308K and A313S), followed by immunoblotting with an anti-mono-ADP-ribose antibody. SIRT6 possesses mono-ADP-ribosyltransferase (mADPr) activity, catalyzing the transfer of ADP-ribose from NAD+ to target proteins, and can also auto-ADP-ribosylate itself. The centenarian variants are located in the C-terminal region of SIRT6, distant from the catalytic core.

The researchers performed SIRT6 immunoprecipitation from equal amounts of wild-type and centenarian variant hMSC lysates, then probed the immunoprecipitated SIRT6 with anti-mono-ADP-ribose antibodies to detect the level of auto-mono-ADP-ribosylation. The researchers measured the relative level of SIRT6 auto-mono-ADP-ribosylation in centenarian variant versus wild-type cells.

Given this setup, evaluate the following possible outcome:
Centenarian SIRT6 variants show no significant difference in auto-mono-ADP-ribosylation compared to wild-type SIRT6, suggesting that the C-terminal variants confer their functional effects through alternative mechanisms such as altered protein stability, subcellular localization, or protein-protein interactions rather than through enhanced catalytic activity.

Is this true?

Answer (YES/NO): NO